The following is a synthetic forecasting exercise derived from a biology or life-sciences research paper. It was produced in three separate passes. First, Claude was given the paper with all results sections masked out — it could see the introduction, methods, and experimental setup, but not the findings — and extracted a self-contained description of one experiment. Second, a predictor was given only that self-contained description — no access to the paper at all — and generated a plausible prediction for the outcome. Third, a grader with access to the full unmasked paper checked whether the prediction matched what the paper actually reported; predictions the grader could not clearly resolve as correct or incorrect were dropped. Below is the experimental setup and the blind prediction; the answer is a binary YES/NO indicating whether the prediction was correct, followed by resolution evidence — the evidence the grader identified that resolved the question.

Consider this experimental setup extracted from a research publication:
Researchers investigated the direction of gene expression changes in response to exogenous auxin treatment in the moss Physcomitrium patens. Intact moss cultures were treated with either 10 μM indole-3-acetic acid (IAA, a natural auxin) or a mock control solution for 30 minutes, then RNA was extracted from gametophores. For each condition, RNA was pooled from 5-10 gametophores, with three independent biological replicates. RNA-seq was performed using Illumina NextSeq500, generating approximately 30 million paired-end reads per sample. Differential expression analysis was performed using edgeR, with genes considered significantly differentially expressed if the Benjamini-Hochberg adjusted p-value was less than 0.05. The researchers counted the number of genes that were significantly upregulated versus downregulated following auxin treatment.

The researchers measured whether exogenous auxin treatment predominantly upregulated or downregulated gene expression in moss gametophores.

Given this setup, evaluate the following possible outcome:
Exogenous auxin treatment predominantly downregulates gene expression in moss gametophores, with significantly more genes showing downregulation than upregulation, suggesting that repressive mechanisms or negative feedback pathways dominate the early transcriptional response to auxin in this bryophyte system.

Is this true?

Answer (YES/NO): NO